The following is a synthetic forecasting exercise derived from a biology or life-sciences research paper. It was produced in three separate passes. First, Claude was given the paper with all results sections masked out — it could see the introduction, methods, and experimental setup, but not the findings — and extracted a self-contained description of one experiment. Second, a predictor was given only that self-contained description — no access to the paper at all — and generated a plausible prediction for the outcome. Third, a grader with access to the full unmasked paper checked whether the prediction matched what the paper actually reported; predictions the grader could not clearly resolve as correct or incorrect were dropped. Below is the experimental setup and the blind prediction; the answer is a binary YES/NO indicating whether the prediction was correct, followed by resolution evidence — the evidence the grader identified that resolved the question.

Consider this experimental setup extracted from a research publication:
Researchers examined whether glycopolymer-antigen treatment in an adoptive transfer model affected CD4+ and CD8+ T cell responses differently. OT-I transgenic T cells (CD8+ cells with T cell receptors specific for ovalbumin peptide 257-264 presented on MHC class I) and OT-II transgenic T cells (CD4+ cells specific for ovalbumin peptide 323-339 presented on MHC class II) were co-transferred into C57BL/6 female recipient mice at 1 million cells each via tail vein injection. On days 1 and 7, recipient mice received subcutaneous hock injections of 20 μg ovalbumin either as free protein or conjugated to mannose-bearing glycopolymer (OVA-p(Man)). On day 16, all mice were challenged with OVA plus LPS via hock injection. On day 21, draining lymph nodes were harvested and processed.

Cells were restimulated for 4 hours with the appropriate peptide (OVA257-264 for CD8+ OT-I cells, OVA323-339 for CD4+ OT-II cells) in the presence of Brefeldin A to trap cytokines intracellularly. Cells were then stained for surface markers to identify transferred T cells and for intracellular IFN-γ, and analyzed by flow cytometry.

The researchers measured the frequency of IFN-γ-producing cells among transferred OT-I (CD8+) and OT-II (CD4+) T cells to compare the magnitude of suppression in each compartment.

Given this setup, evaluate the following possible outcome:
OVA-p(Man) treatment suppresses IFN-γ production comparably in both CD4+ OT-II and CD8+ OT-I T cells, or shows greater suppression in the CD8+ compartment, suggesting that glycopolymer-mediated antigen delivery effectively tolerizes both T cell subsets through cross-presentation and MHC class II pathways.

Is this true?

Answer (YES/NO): YES